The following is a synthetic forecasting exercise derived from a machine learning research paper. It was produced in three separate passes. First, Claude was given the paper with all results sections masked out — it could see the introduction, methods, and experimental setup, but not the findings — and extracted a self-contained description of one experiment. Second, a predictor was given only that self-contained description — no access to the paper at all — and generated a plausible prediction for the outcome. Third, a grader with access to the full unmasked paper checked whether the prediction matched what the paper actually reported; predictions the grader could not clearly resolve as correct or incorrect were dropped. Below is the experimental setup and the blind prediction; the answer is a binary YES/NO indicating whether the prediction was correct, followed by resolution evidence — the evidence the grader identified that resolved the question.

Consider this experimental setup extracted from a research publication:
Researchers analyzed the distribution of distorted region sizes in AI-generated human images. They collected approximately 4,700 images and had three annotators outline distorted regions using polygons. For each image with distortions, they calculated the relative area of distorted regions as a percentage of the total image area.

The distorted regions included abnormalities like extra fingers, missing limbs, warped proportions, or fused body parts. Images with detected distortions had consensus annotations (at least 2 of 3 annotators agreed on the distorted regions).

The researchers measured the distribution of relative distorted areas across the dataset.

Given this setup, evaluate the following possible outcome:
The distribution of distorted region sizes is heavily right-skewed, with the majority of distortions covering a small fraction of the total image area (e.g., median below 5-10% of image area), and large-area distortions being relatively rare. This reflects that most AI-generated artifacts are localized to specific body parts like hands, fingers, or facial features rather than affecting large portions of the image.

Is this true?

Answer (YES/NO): YES